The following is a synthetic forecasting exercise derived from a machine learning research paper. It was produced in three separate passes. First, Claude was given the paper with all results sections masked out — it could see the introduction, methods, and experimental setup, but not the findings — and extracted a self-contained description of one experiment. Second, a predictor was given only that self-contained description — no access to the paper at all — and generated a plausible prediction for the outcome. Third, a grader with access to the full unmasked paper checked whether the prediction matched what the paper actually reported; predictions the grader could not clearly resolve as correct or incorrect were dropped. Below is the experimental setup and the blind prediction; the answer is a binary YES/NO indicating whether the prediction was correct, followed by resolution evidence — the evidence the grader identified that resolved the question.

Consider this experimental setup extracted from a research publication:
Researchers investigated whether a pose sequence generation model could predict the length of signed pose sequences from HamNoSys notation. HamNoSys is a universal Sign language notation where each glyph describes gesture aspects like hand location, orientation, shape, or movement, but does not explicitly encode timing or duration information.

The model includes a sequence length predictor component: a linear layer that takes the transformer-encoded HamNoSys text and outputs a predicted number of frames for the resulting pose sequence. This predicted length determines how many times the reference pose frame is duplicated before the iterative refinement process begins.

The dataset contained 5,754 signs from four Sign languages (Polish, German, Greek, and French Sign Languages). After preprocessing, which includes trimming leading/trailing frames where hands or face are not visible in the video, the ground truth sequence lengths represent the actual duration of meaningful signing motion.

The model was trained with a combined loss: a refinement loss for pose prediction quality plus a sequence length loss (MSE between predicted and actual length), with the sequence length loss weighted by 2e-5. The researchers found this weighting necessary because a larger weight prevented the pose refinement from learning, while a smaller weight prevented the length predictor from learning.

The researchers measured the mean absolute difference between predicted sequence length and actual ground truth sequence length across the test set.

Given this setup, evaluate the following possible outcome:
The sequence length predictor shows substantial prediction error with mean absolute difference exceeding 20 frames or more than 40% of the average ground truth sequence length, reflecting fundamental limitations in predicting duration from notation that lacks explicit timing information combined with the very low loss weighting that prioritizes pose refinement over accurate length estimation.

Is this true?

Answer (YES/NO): NO